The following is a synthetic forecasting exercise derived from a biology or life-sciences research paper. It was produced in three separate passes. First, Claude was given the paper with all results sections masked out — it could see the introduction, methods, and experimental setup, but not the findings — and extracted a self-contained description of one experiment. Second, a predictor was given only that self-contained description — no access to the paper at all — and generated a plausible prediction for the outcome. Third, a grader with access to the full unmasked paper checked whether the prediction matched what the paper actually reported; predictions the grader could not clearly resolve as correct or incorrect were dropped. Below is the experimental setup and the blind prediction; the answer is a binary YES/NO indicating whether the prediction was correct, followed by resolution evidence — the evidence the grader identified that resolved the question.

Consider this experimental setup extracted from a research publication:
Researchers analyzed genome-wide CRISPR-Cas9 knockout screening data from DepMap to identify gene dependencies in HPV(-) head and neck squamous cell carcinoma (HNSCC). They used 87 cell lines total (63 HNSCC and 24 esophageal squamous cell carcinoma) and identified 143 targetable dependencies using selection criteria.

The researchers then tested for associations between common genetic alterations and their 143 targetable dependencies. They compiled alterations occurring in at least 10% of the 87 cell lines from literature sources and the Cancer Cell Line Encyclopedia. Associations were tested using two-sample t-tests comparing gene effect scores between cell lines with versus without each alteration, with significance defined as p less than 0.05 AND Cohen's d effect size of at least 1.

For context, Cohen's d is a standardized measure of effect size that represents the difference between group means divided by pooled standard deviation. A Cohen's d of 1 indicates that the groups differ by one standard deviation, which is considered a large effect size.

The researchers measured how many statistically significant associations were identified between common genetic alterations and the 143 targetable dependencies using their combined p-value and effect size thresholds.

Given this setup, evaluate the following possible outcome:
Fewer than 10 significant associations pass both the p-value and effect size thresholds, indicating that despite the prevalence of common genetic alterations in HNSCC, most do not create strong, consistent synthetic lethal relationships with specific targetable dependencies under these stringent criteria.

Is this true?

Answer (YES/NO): NO